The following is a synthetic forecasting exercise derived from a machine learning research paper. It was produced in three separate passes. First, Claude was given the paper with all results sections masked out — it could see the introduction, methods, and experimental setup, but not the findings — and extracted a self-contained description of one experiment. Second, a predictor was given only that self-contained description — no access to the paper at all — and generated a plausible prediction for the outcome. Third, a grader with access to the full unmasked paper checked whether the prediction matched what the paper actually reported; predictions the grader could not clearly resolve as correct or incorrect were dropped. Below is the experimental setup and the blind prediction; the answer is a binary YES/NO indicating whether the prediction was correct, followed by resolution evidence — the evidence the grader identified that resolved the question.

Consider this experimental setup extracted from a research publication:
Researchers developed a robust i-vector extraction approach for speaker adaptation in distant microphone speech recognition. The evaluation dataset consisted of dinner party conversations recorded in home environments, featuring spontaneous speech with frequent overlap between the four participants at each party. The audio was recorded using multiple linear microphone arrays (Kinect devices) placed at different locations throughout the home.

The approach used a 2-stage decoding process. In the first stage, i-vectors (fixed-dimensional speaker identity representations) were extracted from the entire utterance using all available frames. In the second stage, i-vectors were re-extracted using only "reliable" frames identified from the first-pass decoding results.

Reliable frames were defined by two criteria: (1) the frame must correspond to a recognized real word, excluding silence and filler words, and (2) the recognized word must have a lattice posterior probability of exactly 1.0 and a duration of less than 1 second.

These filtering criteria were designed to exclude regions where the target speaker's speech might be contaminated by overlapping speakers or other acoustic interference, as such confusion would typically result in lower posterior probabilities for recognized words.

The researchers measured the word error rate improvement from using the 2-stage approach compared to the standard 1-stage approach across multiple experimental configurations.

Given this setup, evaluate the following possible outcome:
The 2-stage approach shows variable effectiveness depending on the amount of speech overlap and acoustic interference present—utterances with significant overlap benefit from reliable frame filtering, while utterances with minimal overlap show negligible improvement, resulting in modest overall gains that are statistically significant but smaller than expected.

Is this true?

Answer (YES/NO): NO